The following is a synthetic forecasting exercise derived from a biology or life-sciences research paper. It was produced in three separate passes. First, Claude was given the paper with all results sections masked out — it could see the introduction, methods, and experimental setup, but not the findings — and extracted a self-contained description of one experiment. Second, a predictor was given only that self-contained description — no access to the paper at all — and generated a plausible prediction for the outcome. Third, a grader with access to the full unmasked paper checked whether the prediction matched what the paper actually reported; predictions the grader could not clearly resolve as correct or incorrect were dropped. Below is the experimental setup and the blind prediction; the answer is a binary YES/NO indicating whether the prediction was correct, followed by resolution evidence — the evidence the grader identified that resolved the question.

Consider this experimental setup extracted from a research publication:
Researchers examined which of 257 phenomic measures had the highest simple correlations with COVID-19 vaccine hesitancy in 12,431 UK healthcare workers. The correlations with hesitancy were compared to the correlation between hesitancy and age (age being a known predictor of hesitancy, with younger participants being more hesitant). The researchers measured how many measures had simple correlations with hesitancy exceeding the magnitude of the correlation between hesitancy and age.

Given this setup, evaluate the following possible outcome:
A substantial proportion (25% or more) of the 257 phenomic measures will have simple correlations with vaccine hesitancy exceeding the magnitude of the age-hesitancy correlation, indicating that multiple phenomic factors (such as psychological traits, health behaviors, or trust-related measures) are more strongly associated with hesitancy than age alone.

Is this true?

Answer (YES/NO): NO